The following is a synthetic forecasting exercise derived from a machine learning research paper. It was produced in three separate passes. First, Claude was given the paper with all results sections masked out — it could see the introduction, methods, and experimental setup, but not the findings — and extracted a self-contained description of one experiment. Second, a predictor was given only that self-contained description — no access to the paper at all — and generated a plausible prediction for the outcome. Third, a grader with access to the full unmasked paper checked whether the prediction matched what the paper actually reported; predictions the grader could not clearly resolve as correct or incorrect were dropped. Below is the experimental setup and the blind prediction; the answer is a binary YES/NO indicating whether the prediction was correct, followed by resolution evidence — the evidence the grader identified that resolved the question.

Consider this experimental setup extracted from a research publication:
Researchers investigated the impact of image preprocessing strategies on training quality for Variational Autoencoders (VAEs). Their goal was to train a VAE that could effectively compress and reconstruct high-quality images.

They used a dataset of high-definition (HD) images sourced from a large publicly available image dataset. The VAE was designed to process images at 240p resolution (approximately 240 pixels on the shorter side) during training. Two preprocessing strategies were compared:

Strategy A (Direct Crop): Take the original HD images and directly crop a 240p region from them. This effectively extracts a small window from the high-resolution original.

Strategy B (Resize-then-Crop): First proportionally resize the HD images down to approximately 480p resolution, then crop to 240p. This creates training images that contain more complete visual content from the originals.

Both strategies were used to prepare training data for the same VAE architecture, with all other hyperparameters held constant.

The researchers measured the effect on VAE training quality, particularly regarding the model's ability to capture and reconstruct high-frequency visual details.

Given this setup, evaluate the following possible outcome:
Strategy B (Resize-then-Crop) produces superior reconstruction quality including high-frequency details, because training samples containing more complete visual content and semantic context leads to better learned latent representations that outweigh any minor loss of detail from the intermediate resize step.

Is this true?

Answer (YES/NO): YES